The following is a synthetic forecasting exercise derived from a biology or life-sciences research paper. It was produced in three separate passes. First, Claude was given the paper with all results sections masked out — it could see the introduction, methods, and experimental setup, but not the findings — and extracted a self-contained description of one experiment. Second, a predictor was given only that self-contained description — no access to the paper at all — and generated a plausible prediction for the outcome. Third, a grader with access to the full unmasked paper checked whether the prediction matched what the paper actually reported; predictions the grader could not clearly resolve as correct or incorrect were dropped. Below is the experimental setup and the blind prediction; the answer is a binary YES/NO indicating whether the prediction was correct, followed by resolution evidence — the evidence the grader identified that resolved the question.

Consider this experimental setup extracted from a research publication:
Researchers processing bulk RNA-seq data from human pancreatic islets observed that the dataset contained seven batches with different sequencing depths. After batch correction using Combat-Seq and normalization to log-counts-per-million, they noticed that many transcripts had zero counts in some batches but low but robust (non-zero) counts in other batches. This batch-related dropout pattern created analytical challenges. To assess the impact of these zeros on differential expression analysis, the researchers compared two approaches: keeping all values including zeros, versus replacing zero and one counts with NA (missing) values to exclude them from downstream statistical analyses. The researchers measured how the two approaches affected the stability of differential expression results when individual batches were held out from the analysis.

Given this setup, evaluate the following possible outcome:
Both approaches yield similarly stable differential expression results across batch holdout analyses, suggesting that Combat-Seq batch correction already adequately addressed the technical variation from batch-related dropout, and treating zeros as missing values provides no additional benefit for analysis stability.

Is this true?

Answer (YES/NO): NO